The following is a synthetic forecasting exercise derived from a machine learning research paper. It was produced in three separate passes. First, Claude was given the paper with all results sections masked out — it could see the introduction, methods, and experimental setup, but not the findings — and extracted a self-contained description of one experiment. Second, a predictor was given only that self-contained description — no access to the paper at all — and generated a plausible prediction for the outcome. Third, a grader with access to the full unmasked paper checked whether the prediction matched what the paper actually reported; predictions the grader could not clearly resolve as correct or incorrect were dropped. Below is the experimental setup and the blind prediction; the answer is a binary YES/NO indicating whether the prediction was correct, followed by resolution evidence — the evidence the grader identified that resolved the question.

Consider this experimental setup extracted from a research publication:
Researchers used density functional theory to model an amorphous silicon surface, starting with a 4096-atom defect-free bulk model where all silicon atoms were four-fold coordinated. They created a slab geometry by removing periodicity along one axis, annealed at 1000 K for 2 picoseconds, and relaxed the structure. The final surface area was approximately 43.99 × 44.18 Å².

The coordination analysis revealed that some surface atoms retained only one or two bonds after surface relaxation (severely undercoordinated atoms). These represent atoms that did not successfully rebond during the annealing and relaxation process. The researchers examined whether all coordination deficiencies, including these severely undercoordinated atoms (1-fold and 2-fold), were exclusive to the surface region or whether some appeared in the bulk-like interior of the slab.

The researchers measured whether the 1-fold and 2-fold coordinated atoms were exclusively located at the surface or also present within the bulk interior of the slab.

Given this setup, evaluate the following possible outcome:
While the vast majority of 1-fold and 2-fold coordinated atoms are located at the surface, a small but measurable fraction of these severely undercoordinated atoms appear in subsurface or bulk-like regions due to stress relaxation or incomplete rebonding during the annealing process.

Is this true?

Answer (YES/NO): NO